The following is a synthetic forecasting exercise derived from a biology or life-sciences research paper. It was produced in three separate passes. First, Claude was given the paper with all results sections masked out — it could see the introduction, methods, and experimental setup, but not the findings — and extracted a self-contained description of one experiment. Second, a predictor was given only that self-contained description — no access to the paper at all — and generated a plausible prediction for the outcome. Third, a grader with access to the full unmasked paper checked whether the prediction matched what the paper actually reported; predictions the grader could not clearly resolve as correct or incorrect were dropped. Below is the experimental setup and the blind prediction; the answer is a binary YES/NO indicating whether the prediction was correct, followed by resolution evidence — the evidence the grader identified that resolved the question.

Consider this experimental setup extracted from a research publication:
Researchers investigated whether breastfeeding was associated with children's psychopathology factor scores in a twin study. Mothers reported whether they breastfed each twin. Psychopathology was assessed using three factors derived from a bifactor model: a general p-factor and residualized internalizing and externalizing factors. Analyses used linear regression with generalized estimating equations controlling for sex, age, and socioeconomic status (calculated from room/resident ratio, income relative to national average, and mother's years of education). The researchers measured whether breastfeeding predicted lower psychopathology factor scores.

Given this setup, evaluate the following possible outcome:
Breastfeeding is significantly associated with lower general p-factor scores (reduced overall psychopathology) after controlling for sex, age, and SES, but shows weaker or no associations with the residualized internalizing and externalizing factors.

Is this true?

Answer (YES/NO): NO